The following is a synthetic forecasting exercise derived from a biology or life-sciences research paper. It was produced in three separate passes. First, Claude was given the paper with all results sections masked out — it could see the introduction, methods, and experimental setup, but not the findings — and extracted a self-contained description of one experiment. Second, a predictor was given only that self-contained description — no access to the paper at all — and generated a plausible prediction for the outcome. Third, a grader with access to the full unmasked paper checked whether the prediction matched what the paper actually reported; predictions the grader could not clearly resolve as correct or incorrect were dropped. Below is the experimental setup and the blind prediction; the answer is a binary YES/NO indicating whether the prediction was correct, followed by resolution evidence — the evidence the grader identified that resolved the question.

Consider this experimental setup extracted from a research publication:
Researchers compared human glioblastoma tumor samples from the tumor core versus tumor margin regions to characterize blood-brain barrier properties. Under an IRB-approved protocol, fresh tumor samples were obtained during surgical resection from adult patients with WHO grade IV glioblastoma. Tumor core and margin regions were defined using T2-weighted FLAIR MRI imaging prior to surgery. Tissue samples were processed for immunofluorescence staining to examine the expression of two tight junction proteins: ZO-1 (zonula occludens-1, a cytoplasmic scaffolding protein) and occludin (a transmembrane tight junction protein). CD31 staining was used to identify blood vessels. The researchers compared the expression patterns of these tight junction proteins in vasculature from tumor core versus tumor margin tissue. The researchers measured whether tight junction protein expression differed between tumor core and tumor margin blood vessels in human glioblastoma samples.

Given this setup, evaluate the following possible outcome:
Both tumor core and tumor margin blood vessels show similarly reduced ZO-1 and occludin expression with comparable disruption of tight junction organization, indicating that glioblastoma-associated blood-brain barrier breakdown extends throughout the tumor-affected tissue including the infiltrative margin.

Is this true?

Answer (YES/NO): NO